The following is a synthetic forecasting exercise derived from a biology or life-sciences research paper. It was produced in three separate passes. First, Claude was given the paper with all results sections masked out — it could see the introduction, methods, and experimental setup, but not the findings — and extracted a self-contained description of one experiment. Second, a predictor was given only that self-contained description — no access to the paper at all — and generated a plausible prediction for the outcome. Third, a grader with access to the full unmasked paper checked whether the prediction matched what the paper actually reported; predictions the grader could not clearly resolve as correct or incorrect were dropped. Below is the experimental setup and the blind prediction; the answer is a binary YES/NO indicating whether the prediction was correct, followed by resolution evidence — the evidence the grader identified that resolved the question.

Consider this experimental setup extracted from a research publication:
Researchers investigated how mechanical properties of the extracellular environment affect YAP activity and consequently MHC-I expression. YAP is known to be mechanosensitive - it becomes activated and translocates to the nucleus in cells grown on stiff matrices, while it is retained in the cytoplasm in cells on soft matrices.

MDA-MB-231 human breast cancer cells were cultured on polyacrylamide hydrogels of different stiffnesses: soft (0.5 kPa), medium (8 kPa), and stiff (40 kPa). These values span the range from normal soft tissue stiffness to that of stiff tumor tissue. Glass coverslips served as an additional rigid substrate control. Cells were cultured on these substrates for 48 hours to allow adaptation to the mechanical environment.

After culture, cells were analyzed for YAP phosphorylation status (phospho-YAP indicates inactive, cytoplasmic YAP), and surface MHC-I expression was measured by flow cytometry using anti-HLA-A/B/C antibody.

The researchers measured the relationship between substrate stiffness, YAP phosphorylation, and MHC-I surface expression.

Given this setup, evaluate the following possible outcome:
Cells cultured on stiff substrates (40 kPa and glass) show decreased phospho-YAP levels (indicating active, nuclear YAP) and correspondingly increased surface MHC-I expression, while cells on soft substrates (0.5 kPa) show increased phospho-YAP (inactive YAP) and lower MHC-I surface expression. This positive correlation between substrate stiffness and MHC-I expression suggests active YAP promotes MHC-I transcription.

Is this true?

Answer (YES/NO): NO